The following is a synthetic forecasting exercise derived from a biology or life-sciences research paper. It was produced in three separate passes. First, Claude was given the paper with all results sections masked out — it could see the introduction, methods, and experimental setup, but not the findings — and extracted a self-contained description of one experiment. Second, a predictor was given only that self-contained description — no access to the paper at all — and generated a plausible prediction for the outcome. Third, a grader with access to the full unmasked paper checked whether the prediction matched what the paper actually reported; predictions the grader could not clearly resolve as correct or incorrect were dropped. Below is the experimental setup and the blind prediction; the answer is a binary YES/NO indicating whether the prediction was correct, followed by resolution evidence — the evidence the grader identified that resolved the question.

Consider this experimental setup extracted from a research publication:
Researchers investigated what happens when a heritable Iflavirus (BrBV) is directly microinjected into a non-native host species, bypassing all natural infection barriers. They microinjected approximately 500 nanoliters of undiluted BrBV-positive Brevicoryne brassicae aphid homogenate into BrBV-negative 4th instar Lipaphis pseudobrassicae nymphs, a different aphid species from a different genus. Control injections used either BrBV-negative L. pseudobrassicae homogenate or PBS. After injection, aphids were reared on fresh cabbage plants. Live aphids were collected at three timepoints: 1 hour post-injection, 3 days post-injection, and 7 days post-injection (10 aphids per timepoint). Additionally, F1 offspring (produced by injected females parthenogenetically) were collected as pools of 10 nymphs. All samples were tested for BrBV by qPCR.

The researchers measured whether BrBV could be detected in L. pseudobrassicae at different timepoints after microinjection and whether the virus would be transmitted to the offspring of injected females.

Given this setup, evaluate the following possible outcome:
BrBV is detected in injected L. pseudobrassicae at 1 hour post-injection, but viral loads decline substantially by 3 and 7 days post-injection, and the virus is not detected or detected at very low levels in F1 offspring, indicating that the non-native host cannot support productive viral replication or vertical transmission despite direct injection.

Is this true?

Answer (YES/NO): YES